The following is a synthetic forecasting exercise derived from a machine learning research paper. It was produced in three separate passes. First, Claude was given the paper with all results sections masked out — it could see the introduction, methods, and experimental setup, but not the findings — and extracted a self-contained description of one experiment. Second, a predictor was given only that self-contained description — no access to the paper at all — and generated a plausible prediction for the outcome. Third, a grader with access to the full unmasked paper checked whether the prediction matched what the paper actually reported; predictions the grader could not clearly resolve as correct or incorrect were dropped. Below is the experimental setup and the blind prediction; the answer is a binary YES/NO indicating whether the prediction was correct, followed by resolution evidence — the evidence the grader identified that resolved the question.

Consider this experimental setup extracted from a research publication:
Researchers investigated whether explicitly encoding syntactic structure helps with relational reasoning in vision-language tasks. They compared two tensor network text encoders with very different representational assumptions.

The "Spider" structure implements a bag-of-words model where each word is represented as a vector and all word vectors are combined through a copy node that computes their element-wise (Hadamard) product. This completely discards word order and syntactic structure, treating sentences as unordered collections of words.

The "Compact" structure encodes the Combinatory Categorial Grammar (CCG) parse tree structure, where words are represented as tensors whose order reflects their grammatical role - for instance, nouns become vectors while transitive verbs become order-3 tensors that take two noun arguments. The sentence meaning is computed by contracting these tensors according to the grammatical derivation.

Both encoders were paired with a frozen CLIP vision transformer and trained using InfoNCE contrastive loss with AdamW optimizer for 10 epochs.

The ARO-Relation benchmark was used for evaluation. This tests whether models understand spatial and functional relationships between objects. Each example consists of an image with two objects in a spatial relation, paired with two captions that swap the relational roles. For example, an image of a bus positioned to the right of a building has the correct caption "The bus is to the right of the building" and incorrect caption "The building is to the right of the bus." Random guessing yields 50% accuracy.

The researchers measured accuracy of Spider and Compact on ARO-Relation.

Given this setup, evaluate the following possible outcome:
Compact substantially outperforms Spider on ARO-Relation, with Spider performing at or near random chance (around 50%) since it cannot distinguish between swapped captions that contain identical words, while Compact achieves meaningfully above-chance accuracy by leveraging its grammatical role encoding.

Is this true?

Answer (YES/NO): NO